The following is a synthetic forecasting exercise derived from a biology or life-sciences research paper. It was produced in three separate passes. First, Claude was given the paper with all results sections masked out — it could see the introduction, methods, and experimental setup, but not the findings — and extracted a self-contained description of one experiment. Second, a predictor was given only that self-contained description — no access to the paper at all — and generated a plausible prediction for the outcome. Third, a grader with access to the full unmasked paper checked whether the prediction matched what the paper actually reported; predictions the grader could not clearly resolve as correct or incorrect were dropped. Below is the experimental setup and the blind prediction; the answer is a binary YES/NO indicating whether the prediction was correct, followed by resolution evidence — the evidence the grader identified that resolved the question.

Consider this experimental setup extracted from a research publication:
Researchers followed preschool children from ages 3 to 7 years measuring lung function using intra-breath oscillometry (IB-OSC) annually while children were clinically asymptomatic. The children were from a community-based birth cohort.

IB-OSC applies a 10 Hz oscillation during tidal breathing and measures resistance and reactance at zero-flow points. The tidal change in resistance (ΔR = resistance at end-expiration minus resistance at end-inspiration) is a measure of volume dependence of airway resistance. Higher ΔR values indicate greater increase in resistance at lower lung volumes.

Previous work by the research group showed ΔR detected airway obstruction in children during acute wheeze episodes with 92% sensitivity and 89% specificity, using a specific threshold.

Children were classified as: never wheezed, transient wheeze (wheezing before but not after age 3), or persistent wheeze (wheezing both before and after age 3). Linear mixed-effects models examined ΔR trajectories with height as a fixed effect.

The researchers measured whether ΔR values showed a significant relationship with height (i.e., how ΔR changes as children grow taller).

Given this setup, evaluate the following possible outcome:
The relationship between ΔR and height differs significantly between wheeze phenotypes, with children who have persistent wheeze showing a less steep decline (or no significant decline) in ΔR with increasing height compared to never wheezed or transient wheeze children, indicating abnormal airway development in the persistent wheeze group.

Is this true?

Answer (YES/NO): NO